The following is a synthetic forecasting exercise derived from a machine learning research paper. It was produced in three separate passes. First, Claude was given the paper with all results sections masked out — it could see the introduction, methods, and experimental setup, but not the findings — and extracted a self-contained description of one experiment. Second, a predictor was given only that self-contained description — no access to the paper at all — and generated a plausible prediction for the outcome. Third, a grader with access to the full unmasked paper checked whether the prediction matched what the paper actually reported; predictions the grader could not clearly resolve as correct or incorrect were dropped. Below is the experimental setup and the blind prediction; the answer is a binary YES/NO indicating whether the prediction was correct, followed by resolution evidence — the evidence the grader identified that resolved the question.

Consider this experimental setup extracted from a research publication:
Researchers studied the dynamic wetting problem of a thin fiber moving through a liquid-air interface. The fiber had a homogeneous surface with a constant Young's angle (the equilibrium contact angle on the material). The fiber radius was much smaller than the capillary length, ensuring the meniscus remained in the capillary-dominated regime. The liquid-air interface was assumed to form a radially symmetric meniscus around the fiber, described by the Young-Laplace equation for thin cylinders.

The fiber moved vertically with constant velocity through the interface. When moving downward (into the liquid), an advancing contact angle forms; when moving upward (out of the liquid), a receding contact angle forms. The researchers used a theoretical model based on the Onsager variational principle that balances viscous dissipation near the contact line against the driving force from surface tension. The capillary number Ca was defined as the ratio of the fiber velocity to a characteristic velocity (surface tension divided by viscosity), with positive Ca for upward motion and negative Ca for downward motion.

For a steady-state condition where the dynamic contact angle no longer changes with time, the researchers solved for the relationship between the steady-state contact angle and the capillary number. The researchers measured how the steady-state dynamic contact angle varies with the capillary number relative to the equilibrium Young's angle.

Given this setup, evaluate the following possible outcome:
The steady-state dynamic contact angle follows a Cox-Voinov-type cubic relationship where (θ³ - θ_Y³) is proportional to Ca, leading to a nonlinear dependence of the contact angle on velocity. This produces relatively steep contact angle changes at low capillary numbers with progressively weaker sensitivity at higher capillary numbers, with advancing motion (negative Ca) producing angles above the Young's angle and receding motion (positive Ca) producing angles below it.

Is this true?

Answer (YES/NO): NO